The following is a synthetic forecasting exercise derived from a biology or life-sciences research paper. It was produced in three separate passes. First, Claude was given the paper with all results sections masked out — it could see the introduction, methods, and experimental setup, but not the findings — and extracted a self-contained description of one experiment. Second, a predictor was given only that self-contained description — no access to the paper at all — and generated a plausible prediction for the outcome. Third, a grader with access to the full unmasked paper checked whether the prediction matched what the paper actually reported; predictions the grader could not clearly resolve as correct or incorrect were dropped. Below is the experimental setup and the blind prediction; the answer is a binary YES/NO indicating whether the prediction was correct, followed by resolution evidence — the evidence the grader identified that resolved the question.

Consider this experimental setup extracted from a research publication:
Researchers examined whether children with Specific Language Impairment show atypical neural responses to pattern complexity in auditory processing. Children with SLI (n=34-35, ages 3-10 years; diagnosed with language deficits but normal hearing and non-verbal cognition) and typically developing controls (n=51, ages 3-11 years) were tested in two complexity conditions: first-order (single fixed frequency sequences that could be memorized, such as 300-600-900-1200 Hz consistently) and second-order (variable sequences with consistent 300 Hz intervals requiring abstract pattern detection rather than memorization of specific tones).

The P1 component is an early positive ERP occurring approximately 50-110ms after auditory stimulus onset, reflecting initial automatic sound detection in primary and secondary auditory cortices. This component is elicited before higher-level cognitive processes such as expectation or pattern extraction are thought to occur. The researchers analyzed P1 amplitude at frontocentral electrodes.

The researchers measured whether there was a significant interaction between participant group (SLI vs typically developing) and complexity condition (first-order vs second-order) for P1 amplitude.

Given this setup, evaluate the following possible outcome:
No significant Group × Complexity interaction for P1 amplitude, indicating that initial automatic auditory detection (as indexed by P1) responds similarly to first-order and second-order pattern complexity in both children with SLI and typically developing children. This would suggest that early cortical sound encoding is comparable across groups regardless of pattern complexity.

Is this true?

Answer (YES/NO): YES